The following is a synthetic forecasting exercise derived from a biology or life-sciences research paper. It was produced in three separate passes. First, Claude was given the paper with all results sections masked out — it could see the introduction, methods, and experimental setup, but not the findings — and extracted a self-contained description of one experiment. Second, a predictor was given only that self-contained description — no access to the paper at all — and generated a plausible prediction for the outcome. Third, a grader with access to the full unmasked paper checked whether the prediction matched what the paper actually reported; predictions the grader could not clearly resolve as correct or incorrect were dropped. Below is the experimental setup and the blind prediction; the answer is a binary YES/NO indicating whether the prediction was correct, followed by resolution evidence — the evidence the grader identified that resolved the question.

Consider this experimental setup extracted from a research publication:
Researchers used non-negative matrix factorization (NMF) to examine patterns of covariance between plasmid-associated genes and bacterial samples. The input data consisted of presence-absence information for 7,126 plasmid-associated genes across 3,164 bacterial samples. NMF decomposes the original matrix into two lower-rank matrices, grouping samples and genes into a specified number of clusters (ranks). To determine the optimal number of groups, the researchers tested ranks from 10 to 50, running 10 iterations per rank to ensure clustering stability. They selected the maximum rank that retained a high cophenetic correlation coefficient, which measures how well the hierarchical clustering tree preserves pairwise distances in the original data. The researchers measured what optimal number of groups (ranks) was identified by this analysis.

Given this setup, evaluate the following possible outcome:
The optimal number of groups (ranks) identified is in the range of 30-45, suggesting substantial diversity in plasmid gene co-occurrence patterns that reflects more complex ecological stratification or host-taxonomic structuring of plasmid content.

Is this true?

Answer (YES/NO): NO